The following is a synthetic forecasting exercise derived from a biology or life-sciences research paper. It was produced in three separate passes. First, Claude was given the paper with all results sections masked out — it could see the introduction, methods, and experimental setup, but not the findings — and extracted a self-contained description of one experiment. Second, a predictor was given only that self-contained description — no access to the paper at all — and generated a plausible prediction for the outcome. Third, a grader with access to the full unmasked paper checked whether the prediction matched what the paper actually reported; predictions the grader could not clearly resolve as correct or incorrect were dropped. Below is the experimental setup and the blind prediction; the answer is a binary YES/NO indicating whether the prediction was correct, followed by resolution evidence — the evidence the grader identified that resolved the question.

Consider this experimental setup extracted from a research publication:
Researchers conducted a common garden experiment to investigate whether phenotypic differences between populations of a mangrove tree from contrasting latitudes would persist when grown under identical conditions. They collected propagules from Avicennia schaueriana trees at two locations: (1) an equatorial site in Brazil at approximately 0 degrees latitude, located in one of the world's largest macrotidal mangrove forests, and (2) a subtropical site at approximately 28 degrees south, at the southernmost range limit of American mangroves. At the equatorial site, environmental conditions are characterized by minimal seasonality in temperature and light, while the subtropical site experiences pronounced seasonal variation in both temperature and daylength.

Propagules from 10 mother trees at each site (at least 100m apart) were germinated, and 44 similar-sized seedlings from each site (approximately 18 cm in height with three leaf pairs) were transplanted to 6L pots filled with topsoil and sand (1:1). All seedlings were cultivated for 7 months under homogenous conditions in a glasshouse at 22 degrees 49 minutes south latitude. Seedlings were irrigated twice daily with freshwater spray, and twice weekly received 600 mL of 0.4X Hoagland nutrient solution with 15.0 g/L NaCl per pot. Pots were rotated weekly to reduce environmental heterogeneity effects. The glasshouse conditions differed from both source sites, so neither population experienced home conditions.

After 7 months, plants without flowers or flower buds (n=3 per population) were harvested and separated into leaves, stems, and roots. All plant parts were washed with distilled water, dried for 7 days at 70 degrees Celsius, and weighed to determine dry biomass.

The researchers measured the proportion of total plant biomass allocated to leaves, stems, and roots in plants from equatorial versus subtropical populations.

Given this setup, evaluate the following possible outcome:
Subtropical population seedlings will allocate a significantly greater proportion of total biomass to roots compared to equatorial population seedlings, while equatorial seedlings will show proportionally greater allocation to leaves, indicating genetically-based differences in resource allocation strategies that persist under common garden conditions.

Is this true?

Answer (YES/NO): NO